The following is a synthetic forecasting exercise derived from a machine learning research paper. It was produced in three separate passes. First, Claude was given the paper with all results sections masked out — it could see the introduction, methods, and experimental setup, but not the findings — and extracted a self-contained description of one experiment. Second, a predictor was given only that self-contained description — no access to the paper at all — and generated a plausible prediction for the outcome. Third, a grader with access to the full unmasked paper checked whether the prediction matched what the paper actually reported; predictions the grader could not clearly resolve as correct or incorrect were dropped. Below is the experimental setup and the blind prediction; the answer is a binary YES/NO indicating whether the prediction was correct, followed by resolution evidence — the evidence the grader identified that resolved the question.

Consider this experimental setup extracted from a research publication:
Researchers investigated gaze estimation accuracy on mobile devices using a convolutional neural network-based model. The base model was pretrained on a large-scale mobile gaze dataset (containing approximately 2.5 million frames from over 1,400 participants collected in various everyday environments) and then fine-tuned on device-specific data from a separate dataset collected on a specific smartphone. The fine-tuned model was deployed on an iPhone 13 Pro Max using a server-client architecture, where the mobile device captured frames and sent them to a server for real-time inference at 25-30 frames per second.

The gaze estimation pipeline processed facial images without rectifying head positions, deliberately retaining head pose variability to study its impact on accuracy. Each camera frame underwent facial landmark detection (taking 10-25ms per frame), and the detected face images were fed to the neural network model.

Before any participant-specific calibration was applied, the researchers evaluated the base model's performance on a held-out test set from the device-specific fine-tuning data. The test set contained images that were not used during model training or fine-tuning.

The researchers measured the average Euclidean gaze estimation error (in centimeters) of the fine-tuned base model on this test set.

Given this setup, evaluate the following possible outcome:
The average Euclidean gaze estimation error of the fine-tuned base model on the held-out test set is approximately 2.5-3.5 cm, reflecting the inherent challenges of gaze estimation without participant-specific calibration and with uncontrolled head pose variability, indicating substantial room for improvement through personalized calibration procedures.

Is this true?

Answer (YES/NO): NO